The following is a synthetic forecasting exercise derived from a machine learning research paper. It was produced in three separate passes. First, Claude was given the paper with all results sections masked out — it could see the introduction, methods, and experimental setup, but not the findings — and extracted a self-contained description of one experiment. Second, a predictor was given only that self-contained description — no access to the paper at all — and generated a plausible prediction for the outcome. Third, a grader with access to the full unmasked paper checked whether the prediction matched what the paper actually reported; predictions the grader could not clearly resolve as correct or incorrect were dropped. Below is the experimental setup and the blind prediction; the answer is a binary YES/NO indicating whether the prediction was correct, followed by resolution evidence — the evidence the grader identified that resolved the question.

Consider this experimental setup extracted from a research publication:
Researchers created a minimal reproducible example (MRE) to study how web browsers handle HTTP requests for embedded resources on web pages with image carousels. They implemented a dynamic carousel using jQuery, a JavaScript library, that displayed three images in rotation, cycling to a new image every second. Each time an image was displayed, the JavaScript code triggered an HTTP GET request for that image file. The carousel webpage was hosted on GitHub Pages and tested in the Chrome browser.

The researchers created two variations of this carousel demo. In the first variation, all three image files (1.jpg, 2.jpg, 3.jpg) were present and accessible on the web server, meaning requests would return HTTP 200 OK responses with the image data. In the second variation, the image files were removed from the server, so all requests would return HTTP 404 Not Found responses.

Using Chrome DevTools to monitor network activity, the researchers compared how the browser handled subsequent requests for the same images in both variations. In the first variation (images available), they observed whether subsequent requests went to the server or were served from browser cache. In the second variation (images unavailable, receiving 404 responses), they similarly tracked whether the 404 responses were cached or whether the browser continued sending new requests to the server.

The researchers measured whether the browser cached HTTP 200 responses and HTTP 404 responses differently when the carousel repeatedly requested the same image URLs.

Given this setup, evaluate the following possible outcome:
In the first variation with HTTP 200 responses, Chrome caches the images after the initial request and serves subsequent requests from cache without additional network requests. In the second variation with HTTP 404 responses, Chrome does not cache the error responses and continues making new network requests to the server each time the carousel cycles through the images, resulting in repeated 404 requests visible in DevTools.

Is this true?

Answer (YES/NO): YES